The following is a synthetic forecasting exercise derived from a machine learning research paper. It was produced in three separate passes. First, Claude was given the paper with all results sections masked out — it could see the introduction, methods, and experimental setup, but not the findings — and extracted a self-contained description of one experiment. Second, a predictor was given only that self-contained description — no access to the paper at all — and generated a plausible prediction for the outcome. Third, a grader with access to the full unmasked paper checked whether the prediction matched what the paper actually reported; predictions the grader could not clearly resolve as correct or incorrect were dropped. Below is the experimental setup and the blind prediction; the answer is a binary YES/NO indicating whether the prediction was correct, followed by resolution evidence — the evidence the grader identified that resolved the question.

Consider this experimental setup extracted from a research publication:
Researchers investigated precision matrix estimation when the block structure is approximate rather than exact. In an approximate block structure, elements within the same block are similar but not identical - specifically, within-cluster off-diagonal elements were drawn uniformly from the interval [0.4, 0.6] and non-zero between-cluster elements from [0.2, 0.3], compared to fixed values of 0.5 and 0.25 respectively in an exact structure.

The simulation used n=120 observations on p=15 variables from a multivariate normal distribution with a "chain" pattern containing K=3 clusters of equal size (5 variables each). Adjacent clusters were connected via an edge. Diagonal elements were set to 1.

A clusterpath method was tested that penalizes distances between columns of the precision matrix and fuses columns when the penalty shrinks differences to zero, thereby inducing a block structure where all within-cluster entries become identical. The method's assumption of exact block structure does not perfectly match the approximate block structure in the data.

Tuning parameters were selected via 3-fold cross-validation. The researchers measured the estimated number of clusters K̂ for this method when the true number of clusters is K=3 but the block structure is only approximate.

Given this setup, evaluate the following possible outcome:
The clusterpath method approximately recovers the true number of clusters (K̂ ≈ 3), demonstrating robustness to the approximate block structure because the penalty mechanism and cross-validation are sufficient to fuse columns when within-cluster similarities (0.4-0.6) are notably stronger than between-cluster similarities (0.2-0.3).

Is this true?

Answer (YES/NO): YES